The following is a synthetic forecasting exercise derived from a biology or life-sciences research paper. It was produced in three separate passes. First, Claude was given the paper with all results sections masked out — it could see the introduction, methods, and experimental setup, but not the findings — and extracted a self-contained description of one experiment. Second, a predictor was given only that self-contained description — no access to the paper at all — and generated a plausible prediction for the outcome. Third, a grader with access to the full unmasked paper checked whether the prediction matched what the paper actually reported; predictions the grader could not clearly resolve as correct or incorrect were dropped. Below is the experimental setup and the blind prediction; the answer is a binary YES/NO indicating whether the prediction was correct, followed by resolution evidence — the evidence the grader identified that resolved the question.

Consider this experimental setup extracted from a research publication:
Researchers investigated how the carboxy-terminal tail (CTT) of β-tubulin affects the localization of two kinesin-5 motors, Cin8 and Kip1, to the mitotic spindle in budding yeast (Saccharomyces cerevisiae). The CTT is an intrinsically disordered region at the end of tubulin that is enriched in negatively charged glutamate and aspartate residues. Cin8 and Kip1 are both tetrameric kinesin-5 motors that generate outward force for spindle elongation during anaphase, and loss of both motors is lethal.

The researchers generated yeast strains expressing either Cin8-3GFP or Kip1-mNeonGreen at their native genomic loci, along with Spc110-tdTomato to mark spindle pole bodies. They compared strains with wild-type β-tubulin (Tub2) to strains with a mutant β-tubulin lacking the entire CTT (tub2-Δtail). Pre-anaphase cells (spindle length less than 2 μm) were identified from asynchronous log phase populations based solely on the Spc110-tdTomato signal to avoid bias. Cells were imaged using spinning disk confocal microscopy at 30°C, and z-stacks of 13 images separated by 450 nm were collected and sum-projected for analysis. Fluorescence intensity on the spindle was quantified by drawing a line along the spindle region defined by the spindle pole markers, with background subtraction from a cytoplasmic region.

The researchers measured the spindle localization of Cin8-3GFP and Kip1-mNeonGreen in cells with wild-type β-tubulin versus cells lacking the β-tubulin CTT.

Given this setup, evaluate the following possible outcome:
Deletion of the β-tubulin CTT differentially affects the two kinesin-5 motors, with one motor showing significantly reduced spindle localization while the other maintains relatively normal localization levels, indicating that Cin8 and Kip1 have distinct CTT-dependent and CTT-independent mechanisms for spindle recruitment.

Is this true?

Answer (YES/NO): NO